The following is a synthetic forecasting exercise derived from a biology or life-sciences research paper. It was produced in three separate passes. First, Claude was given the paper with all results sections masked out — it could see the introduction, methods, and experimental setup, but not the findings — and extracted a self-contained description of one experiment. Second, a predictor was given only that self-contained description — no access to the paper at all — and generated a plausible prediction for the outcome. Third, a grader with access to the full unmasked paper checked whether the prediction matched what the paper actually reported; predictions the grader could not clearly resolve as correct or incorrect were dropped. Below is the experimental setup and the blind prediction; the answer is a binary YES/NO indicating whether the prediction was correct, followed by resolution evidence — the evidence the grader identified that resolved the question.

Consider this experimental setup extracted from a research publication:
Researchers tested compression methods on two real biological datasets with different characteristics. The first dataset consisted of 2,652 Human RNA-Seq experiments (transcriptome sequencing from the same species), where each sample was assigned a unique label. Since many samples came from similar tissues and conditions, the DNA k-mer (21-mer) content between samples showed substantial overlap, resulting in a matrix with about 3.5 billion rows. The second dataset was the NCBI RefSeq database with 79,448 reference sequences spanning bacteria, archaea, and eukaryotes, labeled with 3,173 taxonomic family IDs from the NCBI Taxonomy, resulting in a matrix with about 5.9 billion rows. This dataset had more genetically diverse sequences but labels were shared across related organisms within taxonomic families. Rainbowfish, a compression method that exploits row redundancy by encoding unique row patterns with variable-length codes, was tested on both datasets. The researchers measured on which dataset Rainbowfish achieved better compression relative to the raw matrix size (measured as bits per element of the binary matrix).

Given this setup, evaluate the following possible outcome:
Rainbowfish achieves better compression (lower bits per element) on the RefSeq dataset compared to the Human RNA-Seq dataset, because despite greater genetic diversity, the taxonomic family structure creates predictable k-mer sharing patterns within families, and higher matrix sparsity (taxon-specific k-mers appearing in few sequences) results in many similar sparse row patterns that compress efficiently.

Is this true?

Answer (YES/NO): NO